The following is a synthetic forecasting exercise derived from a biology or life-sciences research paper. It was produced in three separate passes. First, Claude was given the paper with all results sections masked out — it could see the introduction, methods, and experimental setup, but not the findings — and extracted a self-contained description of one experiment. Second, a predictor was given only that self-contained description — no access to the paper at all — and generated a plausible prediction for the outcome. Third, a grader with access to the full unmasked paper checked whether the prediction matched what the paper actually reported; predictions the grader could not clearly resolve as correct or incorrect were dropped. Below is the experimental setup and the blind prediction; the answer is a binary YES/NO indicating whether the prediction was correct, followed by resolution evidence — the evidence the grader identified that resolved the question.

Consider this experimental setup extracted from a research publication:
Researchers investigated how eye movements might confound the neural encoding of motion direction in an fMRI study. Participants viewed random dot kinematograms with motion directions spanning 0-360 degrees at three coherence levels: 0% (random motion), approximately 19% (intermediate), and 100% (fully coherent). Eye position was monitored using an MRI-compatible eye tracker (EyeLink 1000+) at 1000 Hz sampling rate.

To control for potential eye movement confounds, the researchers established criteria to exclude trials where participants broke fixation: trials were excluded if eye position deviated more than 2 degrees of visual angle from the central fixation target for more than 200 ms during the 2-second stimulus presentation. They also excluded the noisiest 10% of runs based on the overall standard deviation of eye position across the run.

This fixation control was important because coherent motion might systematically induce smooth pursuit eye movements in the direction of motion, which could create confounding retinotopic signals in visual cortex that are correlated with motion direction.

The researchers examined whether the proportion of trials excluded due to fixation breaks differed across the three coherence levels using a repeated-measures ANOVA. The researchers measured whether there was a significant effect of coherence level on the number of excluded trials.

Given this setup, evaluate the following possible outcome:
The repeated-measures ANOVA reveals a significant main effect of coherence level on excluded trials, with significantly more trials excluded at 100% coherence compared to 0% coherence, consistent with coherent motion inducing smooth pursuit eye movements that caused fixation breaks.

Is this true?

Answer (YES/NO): NO